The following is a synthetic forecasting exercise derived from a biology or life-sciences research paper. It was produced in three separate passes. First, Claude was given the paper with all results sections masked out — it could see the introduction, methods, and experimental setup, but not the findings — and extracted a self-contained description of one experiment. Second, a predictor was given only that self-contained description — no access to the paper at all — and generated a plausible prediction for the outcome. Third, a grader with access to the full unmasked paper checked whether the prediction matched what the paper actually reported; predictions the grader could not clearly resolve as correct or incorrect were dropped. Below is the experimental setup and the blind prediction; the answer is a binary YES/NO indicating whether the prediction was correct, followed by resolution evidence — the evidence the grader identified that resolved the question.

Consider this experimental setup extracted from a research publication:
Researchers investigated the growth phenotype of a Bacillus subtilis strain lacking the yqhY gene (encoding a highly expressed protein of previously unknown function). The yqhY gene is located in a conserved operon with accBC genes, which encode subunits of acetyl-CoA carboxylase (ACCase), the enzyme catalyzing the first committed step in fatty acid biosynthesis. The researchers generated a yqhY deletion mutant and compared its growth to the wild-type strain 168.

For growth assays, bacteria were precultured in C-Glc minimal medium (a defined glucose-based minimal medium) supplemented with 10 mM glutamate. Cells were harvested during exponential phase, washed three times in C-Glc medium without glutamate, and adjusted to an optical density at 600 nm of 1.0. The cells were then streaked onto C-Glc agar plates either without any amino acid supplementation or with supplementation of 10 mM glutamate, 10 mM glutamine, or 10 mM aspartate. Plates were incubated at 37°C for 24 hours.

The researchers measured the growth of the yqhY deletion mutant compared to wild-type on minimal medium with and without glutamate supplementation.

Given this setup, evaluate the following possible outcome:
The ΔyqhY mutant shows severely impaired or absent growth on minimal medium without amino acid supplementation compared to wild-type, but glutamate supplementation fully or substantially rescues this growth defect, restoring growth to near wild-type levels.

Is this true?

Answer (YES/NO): YES